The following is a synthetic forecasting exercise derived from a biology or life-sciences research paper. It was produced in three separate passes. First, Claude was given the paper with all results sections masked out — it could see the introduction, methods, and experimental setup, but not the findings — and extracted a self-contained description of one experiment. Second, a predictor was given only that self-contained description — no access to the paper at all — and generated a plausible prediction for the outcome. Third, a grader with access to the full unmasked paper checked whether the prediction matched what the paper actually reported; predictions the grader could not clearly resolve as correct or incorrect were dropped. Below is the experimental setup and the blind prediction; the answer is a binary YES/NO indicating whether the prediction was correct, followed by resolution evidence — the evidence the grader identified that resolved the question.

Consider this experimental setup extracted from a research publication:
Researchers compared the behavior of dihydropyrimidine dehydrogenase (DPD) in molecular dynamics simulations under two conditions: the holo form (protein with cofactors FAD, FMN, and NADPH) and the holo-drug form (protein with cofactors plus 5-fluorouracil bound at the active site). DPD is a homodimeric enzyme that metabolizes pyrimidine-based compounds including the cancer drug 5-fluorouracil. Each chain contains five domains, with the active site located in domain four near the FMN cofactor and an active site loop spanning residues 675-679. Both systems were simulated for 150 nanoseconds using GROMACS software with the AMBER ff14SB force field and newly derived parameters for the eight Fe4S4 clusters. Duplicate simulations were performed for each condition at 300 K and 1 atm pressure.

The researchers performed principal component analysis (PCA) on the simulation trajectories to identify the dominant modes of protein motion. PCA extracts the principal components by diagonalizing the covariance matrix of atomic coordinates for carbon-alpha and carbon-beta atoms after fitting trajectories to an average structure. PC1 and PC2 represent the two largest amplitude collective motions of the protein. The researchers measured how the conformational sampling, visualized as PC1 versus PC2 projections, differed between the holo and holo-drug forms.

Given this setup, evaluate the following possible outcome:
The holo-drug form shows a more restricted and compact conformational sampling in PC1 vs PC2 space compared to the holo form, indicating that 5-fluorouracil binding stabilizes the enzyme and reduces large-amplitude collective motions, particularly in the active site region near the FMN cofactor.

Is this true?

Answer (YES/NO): NO